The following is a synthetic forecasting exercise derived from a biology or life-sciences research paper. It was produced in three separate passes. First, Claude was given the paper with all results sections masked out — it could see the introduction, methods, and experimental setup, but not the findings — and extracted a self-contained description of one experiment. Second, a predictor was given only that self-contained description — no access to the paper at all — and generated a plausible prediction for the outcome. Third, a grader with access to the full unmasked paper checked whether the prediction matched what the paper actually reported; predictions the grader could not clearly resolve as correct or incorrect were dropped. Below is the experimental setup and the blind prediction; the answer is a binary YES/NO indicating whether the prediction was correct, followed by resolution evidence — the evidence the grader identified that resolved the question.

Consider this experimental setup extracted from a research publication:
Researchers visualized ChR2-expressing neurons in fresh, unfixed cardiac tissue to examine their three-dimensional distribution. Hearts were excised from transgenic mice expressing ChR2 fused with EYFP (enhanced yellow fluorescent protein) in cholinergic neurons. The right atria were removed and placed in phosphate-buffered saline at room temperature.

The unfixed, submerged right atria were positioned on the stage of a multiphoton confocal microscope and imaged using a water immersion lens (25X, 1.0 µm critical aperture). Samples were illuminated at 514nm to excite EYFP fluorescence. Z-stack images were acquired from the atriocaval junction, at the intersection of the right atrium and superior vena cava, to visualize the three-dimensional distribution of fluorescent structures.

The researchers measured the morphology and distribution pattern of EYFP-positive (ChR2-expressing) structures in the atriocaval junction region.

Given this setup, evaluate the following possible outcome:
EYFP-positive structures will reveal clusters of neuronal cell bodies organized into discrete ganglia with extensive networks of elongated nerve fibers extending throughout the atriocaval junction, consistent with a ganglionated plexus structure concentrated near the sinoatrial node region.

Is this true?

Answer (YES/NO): NO